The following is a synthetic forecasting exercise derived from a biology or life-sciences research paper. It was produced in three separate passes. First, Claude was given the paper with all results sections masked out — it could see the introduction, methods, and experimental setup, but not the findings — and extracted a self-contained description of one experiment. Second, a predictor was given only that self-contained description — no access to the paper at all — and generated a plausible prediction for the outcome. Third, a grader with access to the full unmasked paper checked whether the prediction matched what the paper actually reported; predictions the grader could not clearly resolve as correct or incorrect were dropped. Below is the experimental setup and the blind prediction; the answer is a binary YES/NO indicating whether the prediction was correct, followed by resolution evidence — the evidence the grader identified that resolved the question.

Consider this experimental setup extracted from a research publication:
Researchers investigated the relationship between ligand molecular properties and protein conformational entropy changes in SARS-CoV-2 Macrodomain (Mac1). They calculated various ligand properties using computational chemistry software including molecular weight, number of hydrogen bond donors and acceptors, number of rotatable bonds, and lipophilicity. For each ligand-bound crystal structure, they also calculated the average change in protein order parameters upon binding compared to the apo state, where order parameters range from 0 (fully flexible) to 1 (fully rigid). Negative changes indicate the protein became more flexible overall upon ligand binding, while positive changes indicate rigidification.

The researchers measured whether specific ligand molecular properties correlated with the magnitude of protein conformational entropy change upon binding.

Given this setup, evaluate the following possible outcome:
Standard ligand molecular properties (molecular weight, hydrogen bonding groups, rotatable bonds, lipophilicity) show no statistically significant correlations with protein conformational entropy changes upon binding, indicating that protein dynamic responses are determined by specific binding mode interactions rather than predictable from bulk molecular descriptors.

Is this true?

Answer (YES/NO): NO